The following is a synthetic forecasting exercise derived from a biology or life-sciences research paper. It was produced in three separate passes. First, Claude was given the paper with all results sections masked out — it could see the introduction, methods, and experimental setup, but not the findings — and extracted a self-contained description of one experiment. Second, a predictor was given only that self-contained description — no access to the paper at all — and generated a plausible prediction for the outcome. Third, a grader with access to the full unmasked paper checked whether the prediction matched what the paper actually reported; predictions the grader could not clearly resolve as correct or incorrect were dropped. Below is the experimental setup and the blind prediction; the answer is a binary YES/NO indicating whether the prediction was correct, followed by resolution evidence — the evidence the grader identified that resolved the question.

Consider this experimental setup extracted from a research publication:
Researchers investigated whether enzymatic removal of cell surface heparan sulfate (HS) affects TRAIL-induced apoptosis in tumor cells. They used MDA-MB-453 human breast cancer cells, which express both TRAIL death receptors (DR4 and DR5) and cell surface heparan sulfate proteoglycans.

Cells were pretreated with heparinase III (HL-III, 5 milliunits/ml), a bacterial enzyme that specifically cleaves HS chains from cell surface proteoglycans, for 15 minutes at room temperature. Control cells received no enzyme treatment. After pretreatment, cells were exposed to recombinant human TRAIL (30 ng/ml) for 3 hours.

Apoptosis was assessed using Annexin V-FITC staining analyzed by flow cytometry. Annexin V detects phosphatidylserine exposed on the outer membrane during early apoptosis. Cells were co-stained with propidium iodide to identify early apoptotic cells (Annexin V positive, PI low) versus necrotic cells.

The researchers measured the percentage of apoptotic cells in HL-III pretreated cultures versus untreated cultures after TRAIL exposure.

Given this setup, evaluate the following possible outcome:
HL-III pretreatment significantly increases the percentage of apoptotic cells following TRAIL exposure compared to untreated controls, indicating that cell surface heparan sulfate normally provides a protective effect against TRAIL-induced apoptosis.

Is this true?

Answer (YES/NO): NO